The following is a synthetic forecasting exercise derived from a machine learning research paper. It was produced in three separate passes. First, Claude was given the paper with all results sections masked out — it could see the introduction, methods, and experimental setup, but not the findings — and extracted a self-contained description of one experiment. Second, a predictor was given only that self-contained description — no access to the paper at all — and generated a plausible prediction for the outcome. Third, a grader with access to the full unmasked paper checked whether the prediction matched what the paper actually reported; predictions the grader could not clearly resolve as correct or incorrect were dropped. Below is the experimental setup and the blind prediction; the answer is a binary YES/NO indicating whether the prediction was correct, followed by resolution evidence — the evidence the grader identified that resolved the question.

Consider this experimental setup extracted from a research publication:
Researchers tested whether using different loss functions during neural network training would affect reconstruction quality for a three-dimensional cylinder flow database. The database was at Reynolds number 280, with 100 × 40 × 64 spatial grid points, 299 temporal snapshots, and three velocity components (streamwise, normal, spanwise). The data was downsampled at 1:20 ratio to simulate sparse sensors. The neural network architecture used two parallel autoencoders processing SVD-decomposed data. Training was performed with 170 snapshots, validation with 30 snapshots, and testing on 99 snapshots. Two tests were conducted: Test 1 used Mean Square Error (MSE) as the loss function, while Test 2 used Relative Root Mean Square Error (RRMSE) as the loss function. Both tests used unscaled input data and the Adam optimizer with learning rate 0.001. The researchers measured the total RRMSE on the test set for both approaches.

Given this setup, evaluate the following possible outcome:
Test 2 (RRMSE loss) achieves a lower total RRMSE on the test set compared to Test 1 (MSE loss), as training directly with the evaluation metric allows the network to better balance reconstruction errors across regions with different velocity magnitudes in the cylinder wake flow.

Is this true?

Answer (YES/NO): YES